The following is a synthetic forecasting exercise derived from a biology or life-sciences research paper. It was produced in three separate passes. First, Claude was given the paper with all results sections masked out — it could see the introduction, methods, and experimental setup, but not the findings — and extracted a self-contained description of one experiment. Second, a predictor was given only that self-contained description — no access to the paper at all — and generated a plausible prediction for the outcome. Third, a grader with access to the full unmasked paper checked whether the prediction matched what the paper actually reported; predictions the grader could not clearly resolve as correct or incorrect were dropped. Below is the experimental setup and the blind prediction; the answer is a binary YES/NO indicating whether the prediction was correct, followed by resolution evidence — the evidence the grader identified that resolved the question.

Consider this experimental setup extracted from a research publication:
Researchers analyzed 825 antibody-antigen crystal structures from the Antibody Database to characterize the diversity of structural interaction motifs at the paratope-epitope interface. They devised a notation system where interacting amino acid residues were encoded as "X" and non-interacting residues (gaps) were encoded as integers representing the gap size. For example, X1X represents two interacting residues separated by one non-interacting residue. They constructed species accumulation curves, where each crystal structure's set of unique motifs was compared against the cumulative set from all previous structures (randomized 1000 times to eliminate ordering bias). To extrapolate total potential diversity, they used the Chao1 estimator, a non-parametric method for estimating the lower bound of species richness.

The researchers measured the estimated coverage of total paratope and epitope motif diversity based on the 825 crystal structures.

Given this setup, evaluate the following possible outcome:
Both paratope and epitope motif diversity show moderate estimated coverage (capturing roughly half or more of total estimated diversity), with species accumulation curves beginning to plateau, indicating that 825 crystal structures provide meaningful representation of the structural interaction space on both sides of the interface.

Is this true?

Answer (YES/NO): NO